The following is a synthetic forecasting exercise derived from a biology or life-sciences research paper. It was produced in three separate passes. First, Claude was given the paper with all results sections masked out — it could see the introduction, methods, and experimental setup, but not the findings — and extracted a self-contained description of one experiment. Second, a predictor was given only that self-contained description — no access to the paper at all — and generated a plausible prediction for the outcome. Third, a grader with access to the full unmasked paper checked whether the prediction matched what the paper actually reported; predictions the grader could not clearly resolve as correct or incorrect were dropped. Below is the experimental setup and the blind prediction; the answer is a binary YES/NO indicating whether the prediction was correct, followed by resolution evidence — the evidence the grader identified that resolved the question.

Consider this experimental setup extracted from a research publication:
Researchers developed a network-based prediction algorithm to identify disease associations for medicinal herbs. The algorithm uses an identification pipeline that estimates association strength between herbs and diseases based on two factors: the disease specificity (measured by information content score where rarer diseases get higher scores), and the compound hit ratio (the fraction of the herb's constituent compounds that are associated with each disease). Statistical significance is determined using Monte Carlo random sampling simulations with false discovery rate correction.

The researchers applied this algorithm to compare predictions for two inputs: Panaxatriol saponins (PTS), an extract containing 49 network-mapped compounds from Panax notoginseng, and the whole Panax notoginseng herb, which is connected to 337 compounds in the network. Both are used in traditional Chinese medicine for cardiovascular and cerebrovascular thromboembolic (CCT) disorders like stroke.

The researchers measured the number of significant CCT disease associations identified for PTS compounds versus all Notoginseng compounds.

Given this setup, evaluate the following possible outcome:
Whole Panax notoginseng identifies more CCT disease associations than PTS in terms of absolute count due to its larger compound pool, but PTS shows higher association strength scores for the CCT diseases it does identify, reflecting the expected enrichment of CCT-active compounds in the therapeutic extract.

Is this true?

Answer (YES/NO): NO